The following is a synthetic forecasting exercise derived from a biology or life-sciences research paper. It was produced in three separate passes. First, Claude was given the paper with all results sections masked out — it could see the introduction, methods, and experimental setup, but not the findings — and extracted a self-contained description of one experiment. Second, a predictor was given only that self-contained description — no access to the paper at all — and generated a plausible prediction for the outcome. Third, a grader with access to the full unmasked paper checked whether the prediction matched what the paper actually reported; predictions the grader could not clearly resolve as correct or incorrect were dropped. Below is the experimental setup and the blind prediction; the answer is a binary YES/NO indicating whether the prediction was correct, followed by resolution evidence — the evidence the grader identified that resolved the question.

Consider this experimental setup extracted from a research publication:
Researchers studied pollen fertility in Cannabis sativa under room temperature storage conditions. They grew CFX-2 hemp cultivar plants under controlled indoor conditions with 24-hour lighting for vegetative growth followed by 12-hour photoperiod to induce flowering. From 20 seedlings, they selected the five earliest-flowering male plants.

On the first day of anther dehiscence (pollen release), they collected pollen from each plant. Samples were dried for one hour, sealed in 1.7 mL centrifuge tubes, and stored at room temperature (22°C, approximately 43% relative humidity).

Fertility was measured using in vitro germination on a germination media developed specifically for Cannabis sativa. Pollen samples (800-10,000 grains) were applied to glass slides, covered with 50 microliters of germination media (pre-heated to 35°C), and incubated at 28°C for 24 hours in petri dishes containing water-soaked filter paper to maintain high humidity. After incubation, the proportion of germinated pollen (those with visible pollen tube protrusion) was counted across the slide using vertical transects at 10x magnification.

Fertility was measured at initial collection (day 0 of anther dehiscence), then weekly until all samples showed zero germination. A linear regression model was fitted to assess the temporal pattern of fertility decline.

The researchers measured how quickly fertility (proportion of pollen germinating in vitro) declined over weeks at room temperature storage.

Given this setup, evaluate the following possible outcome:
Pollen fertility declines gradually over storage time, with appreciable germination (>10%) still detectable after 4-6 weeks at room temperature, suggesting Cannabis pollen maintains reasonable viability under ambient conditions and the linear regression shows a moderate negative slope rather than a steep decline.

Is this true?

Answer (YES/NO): NO